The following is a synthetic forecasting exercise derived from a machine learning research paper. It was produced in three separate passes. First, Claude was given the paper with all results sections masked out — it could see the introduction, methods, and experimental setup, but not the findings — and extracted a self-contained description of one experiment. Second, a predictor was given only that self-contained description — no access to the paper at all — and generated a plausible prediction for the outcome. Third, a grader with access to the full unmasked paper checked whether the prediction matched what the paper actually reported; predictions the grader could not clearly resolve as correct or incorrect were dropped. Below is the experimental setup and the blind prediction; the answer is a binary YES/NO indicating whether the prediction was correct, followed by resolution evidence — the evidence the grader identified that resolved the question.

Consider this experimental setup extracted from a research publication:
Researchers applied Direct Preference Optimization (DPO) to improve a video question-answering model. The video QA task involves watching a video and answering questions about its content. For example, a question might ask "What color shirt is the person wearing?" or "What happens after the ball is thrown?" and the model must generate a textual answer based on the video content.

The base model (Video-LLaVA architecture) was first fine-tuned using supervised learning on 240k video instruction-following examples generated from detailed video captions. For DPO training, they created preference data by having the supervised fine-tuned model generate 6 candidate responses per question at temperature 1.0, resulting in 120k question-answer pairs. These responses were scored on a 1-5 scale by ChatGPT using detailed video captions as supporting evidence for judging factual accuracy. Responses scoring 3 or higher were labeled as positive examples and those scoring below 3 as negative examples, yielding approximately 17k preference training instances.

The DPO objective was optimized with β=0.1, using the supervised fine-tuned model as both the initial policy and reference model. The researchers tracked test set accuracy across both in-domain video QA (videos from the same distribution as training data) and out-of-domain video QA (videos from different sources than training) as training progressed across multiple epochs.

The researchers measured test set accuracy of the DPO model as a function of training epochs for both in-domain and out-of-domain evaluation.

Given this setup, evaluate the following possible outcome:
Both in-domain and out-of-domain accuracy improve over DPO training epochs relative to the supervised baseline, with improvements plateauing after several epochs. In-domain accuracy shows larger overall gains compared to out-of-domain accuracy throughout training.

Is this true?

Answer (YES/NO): NO